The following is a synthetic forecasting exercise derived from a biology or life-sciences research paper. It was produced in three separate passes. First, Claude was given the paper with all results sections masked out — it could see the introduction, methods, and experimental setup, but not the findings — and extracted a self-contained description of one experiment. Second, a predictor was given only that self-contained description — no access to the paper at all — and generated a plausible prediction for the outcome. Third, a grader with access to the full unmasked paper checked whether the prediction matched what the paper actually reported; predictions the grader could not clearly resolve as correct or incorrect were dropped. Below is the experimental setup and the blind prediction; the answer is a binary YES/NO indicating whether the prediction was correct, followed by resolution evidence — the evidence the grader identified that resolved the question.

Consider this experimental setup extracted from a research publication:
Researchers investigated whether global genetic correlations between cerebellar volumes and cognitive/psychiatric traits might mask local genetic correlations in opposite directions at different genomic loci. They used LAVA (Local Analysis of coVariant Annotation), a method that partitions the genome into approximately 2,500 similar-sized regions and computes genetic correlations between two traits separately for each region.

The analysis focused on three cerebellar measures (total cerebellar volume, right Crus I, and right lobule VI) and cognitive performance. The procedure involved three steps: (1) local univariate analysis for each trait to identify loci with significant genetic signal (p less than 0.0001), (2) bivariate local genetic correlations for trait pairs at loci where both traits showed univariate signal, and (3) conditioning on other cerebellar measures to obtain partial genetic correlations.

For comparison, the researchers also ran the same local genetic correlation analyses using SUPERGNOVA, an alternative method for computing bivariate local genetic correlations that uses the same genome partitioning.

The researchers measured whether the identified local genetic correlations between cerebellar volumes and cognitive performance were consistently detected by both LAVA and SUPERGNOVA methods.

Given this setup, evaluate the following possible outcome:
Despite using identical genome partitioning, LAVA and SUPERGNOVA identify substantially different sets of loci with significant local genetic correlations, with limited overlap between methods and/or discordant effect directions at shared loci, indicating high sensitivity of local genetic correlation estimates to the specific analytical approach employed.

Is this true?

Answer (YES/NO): NO